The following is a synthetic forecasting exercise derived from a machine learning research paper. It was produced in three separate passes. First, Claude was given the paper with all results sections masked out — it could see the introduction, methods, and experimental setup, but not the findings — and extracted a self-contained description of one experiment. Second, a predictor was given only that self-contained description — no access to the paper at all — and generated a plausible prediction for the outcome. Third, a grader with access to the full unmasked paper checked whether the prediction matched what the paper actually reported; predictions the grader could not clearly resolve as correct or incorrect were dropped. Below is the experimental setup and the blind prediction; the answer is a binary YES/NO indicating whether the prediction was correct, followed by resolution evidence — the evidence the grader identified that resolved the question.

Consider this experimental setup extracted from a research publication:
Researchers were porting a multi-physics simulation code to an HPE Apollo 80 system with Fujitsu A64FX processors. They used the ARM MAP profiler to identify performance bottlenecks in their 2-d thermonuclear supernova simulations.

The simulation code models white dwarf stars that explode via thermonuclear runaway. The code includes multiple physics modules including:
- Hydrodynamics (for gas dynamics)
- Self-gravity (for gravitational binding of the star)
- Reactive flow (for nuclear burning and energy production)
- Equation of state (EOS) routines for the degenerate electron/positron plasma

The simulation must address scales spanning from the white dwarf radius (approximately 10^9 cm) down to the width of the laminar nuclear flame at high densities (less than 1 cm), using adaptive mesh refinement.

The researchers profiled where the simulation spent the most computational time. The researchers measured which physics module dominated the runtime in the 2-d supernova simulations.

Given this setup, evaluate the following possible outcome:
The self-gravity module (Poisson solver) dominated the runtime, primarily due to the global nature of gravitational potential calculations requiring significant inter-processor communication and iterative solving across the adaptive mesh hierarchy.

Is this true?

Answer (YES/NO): NO